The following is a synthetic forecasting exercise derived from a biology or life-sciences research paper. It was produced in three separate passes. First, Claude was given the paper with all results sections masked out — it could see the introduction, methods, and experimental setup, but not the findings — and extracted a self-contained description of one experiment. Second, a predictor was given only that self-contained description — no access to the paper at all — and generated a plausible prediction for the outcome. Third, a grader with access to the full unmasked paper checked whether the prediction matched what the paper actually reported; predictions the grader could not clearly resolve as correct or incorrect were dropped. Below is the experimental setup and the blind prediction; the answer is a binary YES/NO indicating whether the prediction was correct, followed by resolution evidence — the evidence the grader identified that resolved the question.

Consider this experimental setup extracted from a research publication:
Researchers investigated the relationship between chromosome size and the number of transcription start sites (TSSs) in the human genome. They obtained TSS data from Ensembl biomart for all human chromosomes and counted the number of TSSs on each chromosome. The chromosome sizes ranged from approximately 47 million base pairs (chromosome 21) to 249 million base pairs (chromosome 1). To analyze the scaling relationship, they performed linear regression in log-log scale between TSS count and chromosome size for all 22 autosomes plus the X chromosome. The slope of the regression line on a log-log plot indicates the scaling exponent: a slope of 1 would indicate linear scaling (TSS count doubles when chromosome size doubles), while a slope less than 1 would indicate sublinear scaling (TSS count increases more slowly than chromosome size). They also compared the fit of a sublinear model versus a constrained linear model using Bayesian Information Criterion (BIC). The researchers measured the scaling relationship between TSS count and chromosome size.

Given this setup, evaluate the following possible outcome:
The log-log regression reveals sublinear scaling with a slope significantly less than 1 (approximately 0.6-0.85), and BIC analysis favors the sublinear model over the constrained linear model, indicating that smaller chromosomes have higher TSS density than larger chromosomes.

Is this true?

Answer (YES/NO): YES